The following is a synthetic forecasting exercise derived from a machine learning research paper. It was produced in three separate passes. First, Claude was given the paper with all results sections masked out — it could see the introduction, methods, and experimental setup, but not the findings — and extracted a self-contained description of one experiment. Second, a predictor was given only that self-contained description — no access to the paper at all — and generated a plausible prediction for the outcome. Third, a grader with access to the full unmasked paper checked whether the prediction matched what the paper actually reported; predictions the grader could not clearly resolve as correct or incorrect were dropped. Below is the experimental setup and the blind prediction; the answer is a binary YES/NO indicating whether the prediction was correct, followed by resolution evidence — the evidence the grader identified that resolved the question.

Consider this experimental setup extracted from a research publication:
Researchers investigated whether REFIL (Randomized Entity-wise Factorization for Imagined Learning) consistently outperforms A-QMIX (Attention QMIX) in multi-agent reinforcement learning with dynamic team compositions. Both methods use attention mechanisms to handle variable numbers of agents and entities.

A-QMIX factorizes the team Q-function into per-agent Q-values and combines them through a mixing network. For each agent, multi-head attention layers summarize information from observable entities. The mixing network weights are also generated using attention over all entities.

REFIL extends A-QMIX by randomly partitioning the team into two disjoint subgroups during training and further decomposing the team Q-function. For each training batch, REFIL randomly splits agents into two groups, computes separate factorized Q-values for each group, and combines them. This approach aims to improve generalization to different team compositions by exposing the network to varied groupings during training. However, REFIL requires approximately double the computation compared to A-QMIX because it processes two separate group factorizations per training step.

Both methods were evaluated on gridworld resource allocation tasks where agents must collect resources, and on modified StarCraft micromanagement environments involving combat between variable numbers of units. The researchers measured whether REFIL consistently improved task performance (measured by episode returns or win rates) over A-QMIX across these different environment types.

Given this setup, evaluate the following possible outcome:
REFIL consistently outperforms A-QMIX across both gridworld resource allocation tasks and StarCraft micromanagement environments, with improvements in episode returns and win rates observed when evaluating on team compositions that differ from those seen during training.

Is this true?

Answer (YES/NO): NO